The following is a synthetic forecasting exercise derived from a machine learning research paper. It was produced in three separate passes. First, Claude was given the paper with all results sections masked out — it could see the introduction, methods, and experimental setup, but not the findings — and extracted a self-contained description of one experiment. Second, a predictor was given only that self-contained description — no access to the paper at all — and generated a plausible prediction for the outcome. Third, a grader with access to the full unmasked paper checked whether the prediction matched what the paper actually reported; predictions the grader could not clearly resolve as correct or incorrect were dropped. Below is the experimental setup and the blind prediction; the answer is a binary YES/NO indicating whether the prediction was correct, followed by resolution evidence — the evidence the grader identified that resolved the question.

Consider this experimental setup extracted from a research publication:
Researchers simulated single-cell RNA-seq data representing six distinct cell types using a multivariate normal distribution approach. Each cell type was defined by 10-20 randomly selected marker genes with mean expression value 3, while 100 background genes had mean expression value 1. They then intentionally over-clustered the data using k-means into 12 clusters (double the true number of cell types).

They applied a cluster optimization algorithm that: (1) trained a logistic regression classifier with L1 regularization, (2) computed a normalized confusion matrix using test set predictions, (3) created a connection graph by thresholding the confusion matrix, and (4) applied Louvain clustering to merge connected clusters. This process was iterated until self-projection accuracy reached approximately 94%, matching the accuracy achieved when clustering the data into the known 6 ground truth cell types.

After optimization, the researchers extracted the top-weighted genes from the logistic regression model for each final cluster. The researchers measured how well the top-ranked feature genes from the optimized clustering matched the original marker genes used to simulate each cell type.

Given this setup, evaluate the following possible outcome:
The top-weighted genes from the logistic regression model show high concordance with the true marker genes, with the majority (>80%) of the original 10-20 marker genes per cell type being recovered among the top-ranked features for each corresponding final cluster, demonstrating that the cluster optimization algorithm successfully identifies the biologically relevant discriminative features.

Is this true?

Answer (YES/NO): NO